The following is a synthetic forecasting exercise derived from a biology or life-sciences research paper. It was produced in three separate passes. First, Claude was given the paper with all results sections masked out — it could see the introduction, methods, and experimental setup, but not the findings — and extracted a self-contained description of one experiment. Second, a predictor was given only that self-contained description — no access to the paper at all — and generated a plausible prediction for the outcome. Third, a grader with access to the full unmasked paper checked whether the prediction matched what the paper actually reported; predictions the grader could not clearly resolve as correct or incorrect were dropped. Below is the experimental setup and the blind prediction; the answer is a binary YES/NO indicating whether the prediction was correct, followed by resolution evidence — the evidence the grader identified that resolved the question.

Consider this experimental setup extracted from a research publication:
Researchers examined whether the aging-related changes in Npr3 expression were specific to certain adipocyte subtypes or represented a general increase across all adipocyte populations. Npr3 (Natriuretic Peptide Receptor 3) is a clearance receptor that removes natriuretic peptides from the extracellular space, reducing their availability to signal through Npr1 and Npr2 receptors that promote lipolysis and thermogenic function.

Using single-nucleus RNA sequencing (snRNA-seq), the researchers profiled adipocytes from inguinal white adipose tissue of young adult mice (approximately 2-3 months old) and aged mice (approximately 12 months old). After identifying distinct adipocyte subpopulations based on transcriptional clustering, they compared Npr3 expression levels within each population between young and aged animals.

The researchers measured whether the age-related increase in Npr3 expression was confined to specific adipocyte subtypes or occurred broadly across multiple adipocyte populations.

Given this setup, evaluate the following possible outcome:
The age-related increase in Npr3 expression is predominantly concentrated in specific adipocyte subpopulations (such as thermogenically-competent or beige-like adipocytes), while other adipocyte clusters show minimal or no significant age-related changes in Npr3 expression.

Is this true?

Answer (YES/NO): NO